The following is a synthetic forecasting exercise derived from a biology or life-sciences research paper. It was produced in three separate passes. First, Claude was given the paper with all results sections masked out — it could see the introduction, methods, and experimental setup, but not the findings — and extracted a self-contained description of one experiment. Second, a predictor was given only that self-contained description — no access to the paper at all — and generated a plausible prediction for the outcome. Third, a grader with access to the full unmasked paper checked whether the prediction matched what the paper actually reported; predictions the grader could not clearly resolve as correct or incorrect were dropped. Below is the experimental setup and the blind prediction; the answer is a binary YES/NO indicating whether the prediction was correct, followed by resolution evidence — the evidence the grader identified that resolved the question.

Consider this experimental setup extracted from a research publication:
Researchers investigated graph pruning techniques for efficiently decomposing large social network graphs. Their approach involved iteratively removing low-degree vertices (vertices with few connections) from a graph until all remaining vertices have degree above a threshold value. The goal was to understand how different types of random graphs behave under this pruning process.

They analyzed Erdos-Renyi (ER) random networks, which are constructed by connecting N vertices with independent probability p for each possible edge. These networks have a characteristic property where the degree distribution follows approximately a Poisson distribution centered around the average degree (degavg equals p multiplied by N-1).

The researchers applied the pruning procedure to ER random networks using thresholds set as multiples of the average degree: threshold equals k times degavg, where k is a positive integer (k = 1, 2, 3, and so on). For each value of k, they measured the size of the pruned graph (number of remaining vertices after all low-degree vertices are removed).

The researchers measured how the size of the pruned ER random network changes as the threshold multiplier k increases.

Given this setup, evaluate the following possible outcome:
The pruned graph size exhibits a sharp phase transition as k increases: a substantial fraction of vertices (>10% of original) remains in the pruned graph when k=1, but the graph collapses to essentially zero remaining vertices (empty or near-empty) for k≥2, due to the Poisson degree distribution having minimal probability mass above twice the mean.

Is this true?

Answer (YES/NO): NO